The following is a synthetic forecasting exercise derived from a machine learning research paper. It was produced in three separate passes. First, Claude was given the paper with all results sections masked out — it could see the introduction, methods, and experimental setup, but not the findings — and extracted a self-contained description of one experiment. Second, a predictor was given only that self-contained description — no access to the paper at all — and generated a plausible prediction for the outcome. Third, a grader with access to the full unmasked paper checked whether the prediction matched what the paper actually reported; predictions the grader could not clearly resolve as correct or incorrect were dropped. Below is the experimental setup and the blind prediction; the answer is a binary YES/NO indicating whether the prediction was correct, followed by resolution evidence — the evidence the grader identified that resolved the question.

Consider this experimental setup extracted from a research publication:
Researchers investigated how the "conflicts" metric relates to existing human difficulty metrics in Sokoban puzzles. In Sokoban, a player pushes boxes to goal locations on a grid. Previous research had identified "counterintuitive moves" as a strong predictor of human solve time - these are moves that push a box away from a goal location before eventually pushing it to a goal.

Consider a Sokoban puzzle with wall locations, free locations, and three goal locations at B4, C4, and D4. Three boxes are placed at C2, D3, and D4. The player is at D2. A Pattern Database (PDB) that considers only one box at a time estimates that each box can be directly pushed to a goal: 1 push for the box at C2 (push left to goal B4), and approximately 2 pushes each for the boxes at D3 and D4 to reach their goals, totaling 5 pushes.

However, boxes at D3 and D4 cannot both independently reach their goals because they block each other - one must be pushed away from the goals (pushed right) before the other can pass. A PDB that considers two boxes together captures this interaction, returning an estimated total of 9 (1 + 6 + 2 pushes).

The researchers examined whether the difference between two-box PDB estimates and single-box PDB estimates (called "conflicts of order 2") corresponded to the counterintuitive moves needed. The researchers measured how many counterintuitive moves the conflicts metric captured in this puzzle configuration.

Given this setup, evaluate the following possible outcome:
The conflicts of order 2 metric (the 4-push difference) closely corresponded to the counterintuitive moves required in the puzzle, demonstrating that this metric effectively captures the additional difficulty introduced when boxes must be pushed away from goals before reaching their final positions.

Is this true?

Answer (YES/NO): YES